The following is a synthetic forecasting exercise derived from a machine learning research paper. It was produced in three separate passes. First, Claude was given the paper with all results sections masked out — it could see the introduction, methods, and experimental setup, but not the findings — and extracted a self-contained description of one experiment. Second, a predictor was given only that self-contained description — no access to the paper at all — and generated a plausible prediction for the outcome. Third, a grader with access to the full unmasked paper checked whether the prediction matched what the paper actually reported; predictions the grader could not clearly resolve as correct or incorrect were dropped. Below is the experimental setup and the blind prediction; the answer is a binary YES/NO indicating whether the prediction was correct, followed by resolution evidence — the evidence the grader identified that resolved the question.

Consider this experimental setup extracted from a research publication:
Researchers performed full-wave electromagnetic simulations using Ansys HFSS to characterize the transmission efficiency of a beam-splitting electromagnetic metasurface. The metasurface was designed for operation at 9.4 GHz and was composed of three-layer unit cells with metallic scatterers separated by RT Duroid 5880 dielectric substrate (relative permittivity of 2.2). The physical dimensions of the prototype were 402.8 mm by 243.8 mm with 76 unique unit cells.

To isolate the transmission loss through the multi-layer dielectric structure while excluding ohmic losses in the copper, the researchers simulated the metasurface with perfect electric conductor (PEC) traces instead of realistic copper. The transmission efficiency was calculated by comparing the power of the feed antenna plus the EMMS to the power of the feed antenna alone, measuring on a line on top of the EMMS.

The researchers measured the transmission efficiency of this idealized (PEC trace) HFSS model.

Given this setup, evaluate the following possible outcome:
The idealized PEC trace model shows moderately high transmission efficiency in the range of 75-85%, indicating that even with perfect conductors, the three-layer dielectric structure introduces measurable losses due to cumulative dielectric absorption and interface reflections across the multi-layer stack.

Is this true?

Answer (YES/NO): NO